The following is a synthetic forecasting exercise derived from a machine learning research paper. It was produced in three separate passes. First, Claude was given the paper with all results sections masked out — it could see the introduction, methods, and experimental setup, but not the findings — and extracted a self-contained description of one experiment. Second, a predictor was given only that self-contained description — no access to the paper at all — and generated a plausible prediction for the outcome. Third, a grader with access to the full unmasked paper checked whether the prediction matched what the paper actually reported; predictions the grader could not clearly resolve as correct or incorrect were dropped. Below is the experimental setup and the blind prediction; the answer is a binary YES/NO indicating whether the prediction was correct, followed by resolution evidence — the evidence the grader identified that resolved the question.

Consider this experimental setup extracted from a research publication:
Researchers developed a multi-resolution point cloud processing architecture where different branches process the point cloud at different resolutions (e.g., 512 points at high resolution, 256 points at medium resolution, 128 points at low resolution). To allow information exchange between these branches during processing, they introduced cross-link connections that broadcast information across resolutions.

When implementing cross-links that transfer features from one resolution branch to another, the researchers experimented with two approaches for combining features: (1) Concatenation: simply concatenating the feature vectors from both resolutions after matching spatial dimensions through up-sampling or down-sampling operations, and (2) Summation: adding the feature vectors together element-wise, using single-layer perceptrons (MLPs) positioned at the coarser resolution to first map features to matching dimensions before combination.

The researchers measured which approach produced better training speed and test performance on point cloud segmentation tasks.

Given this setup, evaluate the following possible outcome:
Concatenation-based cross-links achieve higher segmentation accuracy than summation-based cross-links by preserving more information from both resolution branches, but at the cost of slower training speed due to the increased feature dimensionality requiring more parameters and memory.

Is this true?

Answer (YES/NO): NO